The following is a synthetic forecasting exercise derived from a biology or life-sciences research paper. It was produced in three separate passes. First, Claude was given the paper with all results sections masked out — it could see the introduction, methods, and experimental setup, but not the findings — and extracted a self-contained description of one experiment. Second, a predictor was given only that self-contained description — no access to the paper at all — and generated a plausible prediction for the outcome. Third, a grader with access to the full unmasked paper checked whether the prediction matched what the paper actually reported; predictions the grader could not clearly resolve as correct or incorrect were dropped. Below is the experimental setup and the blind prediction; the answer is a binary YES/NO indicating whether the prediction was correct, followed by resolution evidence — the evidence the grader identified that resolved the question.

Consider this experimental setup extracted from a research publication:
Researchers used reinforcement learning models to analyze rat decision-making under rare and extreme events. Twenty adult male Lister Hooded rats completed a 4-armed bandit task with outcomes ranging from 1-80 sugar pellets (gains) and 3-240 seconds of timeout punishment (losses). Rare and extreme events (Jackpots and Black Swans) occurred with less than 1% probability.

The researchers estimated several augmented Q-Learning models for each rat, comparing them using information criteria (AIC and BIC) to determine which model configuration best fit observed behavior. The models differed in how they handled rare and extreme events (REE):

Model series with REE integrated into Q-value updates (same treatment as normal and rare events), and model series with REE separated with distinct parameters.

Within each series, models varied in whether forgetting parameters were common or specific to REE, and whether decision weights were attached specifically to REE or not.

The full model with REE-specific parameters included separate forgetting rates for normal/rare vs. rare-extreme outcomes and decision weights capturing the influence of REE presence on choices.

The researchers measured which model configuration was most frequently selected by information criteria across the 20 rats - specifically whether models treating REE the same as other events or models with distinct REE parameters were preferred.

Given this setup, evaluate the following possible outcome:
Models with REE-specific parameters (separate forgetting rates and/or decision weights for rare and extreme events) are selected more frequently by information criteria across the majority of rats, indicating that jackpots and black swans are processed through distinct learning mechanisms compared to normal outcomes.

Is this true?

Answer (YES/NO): YES